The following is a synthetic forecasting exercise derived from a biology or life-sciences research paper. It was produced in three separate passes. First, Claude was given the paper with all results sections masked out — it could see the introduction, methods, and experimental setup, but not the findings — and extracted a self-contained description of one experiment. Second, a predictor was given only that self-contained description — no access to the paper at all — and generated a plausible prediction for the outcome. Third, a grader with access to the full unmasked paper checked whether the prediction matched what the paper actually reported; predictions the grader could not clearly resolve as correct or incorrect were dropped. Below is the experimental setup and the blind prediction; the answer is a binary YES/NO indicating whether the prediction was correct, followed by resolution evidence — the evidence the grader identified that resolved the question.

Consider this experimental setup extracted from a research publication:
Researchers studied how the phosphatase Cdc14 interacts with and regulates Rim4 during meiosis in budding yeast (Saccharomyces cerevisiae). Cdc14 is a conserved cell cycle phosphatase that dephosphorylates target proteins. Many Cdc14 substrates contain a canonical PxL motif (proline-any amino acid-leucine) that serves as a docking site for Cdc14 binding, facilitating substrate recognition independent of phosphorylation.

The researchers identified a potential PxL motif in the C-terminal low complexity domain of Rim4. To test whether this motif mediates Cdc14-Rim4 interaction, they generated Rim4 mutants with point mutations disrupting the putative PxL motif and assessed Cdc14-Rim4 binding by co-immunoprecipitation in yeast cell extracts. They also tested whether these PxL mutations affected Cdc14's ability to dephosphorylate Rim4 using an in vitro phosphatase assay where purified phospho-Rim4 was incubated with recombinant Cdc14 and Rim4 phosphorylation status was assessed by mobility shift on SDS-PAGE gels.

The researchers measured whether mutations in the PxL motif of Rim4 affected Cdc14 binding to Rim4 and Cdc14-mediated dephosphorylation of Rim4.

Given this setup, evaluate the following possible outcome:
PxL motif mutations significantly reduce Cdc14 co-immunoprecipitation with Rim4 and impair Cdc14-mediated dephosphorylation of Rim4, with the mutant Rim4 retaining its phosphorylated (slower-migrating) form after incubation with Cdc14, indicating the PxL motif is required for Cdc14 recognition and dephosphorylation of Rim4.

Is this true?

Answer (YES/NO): YES